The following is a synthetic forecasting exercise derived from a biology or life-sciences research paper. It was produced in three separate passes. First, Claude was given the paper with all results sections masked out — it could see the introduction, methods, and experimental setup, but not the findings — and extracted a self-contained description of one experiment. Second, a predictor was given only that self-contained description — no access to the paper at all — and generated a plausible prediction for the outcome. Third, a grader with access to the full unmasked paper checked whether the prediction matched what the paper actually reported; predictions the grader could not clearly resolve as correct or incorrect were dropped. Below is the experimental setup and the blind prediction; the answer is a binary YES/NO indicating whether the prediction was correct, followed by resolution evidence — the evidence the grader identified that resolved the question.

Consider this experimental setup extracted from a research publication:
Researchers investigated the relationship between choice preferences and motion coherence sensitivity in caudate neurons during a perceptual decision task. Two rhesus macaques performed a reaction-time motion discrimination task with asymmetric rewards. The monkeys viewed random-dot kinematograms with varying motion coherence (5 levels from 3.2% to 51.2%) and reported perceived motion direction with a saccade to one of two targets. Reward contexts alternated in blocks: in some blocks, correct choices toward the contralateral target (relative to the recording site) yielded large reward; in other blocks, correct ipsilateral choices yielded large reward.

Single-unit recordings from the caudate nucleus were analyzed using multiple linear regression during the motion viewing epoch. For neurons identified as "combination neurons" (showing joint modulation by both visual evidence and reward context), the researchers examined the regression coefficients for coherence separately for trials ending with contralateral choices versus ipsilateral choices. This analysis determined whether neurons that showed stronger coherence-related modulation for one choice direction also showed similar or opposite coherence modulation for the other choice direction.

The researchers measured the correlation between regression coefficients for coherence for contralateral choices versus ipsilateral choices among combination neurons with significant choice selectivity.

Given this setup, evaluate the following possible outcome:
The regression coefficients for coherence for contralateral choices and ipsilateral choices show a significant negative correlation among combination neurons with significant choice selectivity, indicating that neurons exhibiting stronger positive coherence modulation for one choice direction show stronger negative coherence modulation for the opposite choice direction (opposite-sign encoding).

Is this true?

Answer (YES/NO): NO